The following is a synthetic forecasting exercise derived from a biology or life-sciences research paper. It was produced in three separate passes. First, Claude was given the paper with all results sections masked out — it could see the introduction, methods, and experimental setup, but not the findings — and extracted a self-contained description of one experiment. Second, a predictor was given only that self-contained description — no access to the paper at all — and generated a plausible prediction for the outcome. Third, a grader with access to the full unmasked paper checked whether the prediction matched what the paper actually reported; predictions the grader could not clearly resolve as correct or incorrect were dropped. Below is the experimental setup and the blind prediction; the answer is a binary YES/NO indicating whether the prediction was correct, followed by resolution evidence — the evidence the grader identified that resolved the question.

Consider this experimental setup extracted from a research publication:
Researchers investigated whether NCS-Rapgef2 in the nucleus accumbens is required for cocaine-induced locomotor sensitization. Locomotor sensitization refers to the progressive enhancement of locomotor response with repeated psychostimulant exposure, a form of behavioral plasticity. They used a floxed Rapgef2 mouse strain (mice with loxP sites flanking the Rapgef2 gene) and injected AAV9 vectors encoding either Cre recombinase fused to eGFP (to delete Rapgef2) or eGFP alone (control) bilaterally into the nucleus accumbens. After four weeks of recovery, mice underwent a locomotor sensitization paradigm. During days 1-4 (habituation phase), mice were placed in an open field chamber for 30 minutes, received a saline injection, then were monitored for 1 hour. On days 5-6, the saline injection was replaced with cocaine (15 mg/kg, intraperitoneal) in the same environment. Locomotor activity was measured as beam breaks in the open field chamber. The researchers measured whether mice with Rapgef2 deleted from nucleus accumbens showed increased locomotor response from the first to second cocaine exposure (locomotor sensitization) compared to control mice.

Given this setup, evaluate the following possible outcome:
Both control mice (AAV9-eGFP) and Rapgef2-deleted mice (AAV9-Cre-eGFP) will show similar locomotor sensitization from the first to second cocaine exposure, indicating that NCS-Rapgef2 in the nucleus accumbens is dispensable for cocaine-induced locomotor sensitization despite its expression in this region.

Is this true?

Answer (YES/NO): NO